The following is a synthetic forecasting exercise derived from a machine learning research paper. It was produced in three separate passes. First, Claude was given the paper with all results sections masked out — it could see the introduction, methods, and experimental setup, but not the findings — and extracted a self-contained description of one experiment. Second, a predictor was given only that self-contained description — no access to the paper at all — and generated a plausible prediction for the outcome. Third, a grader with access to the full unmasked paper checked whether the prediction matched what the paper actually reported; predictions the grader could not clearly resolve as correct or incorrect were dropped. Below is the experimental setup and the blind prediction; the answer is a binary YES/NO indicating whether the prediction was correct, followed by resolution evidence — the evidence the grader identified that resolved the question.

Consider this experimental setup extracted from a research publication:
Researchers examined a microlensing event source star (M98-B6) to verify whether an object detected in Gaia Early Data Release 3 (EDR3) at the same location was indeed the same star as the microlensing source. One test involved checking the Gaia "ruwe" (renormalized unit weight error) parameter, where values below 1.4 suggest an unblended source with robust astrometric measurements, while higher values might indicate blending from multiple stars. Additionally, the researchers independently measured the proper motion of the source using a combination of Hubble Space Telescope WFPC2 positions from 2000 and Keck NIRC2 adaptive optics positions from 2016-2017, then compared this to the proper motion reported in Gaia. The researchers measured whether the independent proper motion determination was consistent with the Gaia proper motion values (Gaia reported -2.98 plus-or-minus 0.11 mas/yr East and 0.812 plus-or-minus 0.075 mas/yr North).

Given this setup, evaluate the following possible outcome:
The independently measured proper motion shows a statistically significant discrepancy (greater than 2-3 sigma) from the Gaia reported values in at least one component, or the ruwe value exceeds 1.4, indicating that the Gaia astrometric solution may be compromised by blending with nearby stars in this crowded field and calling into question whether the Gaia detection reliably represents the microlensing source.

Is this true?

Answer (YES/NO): NO